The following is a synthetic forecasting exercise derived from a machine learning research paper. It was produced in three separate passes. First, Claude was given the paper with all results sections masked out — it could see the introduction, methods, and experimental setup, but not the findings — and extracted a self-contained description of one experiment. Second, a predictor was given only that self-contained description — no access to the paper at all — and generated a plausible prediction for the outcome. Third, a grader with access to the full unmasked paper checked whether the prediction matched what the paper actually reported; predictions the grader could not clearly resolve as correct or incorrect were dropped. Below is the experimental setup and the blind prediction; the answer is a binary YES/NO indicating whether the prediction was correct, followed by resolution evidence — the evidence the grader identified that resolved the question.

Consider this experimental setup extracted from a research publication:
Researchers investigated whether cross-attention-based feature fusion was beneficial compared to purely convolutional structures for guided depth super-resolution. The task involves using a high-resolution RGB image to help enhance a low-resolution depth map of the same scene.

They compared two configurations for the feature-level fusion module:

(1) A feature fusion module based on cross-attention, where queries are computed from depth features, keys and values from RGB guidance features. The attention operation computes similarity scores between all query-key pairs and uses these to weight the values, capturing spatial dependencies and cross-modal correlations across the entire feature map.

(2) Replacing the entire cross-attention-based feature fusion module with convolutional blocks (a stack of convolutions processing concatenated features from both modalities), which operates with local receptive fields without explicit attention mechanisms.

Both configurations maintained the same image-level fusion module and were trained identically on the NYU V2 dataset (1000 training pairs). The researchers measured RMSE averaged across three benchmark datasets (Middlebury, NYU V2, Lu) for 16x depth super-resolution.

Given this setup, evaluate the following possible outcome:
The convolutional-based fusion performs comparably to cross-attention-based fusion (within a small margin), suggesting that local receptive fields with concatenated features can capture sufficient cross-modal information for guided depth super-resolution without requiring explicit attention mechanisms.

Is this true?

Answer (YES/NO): NO